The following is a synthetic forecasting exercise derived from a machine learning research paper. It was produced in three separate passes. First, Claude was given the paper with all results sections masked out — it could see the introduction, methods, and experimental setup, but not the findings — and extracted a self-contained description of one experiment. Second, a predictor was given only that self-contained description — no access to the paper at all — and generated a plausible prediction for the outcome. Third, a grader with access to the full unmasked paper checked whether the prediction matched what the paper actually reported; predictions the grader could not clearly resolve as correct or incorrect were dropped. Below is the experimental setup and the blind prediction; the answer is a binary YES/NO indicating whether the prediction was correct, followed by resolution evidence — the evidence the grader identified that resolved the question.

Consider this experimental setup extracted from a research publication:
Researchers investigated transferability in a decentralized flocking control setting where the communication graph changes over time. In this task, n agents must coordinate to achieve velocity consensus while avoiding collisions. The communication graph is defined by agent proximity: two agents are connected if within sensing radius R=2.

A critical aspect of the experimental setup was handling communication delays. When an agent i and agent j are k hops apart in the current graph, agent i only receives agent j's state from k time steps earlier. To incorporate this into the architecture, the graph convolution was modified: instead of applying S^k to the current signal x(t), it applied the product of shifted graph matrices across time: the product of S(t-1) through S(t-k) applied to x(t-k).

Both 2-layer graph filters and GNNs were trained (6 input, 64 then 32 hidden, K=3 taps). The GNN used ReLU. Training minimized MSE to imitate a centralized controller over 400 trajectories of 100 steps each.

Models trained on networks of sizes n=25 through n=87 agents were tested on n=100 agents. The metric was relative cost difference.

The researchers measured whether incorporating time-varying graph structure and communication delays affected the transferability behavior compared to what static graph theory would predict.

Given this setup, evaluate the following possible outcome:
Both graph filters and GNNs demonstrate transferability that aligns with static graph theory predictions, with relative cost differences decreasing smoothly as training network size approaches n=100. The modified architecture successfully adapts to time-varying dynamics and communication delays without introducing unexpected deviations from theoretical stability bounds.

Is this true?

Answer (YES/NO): YES